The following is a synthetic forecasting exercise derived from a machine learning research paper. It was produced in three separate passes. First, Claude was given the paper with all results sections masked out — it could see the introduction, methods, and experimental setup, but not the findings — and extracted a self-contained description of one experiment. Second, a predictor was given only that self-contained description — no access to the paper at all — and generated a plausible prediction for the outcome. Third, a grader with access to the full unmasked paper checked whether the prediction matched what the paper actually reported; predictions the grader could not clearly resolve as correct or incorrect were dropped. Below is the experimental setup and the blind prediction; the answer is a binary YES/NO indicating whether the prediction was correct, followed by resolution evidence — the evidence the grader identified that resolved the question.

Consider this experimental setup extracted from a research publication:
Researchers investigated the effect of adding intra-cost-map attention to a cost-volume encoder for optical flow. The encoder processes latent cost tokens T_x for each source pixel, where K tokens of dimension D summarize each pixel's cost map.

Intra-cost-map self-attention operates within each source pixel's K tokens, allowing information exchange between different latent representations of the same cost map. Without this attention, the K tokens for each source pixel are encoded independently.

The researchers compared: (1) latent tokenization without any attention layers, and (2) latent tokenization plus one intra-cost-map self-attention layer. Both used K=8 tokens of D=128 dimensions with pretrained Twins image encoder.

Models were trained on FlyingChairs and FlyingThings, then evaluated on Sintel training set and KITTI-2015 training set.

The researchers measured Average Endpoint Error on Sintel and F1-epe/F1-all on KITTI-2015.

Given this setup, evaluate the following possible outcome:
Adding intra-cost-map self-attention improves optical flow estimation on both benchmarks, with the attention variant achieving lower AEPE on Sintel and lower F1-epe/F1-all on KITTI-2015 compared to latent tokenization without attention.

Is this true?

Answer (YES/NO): NO